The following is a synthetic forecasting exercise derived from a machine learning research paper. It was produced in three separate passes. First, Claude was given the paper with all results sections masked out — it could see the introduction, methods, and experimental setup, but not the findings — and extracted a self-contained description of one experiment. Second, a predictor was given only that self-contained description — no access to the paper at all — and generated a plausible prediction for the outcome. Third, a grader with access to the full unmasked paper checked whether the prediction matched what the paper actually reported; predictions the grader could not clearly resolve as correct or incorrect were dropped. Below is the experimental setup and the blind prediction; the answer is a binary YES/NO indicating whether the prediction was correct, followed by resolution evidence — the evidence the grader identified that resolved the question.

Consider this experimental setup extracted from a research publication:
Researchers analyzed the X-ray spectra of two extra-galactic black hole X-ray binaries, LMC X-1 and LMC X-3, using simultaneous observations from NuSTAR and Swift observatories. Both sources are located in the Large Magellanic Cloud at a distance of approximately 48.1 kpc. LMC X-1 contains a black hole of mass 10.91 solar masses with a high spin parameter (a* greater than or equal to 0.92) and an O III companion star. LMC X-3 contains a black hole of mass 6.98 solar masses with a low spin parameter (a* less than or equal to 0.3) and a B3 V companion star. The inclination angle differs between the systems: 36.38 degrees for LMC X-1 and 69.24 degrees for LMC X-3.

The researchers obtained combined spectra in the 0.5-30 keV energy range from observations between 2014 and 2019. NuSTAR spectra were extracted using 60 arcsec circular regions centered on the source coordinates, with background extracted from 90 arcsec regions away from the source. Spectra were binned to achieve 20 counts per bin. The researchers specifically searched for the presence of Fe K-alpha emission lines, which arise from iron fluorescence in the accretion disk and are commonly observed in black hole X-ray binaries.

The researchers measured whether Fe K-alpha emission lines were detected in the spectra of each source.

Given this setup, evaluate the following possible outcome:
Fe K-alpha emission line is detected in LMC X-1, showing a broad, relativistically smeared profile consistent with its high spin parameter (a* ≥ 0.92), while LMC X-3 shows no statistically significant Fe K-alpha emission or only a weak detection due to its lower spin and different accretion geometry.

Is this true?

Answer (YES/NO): YES